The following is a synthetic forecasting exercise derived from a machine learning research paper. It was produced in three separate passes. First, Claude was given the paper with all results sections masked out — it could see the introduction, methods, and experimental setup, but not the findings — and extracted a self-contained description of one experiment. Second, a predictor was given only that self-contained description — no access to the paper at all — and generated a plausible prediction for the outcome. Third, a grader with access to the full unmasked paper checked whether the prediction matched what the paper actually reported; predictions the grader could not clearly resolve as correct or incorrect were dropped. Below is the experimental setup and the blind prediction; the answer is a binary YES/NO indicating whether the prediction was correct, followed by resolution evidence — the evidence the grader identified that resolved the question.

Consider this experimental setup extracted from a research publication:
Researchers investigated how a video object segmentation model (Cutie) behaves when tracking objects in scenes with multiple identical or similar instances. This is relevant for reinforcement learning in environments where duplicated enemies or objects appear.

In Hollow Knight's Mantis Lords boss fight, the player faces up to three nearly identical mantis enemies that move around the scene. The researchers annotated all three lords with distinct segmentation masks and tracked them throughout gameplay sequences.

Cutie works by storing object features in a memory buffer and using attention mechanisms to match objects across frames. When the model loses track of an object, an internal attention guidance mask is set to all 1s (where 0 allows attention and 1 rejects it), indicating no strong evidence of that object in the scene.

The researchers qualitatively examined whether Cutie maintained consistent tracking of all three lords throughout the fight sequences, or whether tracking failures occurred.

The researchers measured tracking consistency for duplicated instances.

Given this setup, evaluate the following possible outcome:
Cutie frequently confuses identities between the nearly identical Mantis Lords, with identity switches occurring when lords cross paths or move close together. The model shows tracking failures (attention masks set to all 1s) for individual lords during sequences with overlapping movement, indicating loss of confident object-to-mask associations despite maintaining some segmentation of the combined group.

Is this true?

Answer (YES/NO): NO